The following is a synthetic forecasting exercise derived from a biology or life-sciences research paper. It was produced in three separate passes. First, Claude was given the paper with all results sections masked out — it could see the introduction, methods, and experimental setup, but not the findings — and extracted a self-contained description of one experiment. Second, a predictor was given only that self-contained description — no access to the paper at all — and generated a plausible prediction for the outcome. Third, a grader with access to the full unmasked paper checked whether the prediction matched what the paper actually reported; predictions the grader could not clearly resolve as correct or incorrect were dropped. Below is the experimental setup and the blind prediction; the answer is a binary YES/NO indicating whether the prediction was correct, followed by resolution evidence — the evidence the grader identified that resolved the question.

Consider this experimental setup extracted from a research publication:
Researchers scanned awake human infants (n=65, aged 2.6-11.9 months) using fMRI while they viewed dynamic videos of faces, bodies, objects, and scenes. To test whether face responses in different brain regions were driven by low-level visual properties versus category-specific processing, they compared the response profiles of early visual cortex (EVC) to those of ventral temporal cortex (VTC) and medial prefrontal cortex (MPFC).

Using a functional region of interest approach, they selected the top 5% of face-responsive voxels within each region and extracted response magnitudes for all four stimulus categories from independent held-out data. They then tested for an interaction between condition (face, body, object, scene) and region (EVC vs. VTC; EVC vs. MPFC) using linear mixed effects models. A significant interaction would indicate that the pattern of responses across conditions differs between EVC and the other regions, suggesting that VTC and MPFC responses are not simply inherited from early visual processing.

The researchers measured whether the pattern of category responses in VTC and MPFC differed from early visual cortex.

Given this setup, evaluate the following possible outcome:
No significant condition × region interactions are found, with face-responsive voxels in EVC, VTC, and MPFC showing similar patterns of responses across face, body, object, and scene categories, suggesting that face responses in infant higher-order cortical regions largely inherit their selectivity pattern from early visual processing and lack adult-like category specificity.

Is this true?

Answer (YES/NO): NO